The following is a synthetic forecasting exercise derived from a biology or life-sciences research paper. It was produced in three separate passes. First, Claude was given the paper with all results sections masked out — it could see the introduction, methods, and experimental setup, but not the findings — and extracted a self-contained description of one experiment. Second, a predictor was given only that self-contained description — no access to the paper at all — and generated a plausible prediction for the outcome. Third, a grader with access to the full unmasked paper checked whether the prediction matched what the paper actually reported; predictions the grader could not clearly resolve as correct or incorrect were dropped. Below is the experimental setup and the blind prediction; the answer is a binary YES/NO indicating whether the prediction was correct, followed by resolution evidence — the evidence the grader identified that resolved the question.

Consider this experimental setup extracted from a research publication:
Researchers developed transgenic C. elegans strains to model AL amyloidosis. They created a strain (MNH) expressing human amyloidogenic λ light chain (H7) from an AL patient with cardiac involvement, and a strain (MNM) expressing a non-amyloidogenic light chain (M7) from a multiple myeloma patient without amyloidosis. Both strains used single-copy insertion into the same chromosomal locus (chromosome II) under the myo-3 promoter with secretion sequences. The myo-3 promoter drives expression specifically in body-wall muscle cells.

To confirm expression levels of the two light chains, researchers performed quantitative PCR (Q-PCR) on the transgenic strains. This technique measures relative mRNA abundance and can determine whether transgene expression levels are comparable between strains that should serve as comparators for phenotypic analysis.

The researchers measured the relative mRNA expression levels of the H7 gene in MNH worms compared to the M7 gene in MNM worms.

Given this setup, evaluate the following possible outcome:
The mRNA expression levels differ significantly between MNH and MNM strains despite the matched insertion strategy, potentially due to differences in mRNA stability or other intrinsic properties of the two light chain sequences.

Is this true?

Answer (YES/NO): YES